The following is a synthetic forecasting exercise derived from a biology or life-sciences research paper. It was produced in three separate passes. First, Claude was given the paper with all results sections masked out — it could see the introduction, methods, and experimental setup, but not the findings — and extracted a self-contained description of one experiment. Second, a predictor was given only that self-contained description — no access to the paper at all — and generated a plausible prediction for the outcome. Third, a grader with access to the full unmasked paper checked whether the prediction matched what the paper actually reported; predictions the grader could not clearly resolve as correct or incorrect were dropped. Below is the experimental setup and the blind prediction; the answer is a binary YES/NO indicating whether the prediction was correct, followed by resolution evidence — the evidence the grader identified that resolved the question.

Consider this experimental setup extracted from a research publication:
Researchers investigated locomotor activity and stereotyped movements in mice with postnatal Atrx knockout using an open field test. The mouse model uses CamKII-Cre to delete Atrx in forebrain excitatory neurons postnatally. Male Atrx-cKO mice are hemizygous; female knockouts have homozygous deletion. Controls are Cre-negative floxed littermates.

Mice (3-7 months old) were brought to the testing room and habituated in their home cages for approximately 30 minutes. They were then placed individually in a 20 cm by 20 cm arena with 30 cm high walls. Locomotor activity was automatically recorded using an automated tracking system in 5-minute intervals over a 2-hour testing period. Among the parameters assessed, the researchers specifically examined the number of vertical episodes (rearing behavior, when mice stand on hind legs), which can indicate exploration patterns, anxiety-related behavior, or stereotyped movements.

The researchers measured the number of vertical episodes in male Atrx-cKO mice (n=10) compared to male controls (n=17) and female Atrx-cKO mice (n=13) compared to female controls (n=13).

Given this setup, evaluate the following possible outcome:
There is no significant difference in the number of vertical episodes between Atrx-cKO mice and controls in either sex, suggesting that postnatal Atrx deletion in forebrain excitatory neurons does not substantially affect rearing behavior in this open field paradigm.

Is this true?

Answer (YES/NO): YES